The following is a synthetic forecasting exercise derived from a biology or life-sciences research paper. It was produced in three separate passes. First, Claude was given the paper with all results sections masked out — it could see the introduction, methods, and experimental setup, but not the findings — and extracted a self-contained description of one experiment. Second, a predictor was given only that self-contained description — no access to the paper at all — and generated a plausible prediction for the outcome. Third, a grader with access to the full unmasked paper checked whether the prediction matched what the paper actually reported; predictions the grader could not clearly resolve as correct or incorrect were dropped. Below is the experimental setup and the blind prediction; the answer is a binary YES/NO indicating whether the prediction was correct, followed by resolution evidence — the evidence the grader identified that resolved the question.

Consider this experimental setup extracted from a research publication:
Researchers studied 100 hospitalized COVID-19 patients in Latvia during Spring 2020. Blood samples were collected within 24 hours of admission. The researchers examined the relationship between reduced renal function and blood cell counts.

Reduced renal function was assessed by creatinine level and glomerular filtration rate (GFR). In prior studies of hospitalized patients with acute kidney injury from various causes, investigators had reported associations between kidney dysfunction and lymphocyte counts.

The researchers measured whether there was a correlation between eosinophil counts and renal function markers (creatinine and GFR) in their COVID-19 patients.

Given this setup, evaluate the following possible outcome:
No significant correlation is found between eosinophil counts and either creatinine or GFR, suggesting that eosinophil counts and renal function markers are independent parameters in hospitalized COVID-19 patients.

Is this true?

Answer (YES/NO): NO